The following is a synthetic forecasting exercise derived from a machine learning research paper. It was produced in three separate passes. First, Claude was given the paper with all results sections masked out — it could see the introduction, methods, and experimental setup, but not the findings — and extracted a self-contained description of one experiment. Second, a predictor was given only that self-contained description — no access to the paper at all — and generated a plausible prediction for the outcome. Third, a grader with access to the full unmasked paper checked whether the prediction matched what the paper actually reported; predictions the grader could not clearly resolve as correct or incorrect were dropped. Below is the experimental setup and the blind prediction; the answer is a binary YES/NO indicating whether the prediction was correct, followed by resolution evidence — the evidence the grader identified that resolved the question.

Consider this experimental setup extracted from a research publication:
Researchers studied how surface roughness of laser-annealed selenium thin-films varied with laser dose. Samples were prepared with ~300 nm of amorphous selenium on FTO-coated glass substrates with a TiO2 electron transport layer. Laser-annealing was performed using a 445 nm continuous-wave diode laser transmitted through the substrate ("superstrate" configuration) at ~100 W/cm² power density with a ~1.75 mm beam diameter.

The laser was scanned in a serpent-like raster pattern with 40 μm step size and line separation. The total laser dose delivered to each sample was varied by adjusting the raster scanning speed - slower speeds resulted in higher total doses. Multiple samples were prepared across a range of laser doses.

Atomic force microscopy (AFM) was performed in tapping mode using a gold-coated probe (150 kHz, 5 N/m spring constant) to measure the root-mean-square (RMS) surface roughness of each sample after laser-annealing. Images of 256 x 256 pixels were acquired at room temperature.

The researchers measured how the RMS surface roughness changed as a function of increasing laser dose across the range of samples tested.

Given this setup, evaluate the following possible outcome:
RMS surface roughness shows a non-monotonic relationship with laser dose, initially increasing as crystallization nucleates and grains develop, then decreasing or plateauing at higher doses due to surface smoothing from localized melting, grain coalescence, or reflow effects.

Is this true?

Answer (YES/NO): NO